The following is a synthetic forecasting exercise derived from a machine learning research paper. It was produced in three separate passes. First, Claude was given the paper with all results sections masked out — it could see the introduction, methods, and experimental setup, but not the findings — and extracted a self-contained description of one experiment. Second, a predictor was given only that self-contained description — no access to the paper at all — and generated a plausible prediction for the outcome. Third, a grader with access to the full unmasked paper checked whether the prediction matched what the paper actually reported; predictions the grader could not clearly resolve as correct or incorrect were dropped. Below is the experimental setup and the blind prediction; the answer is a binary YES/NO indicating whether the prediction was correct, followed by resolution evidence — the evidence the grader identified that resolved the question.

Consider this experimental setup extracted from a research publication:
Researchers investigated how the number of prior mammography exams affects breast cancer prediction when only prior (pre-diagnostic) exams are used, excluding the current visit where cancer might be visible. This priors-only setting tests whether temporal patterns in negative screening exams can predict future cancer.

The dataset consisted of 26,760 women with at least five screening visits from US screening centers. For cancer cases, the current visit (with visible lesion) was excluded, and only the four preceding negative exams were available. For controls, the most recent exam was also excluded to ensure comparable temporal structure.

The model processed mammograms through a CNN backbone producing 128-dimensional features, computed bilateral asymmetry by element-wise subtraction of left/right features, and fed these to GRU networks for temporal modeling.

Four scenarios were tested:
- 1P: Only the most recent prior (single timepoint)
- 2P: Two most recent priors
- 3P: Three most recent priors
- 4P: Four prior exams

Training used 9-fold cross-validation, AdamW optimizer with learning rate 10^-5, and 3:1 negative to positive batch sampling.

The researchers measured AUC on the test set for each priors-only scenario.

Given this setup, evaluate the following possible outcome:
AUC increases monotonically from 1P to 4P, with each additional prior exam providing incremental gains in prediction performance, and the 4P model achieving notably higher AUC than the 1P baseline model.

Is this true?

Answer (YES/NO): NO